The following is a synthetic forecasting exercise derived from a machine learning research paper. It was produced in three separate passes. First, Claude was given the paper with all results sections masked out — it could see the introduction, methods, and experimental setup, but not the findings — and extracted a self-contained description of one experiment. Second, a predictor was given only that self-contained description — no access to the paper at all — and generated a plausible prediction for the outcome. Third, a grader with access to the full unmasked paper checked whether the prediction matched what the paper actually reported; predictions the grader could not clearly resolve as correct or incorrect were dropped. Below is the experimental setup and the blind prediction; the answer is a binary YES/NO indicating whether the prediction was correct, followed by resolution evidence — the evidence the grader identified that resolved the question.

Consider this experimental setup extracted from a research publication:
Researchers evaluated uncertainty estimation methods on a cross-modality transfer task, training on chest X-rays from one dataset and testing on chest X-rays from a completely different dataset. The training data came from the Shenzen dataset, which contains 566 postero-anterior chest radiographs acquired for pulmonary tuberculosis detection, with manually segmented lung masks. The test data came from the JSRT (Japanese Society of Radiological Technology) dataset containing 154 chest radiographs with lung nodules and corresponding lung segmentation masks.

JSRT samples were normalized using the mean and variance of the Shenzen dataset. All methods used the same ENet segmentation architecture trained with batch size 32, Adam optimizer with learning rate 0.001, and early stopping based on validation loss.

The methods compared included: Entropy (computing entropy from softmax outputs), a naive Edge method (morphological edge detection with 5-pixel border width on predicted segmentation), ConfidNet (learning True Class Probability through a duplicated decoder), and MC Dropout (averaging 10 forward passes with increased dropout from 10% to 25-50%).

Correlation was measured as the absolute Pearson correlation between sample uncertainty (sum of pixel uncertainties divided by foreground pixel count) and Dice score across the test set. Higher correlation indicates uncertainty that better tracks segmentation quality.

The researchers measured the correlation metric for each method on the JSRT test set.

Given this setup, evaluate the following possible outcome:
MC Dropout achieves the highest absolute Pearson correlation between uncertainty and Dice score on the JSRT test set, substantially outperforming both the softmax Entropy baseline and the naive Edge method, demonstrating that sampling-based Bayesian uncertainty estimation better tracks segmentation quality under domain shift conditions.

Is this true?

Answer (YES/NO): NO